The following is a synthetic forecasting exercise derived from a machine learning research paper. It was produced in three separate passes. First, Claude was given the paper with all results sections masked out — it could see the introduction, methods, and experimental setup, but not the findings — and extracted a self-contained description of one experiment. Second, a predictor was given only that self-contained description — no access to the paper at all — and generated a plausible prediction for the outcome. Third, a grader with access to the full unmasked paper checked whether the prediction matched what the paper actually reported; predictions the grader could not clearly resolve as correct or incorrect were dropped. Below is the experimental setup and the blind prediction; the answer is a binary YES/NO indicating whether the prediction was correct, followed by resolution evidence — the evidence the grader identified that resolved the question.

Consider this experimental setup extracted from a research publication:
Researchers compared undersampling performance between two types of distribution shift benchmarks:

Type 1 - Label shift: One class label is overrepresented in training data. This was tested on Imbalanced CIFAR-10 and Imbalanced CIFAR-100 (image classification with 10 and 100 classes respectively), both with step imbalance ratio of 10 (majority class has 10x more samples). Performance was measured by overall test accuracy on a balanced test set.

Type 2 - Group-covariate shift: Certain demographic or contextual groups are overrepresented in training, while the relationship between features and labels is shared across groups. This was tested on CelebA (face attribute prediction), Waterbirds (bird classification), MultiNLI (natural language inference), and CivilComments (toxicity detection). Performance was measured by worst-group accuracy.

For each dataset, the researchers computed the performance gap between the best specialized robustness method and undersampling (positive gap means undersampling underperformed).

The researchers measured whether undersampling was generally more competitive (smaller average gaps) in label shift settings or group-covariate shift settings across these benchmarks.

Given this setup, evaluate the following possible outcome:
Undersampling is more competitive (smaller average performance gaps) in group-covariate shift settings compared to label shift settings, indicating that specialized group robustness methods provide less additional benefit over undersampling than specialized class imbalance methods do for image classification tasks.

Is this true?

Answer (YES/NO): YES